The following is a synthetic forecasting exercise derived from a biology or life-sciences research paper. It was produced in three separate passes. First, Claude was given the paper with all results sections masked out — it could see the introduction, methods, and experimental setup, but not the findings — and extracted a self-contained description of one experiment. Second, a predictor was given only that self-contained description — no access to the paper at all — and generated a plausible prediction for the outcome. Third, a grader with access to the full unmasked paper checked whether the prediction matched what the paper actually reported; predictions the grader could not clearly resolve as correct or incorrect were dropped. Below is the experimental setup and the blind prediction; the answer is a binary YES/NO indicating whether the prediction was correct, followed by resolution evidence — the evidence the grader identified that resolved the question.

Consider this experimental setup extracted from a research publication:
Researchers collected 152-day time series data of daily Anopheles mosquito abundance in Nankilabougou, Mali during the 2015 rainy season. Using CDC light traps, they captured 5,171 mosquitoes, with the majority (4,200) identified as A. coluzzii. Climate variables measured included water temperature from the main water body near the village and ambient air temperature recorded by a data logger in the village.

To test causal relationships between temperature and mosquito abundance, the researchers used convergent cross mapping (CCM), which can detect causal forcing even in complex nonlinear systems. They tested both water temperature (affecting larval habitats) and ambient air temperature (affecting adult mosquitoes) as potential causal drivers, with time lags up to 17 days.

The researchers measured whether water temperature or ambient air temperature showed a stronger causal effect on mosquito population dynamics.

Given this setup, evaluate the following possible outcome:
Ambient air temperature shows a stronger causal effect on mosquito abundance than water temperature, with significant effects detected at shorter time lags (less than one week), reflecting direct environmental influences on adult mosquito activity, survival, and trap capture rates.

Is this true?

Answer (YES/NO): NO